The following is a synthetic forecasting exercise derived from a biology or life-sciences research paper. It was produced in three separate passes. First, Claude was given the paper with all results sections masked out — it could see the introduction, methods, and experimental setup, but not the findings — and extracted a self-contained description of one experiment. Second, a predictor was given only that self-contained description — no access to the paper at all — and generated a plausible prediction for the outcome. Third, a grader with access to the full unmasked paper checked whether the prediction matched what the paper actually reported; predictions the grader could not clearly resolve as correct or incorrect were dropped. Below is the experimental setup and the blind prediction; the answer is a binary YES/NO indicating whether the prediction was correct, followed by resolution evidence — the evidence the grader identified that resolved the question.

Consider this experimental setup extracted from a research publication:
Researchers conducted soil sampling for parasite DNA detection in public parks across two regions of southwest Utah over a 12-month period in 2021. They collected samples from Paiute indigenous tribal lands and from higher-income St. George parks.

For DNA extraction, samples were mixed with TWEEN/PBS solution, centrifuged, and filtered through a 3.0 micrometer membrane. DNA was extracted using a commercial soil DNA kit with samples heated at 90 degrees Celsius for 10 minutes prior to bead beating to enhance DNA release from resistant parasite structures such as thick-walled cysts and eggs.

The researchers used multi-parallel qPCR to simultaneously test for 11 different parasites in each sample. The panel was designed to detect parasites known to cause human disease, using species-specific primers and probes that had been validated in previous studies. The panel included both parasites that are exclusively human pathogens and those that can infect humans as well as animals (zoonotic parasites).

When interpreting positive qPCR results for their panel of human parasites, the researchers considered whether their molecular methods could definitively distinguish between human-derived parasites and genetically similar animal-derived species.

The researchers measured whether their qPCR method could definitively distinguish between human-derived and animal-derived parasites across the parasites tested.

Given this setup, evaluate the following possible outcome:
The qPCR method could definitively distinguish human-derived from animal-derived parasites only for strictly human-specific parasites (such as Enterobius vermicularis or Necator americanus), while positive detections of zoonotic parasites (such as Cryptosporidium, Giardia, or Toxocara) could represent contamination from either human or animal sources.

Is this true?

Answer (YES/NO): NO